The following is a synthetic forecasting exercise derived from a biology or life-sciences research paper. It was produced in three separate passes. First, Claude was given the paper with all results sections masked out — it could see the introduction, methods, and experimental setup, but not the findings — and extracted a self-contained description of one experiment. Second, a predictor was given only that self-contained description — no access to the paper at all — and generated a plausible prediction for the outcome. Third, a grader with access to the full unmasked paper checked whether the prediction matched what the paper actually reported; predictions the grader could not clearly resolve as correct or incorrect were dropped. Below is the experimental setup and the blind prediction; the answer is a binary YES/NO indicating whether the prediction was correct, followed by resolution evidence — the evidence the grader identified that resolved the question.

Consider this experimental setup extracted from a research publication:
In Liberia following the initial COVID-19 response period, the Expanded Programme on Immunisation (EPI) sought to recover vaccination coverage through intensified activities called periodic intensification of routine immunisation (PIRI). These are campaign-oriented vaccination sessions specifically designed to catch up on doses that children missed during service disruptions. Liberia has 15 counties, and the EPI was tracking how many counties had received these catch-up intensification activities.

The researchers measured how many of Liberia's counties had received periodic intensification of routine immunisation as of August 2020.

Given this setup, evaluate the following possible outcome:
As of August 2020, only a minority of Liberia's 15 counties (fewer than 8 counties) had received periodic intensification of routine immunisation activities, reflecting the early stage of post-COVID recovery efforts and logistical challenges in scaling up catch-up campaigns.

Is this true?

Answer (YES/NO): NO